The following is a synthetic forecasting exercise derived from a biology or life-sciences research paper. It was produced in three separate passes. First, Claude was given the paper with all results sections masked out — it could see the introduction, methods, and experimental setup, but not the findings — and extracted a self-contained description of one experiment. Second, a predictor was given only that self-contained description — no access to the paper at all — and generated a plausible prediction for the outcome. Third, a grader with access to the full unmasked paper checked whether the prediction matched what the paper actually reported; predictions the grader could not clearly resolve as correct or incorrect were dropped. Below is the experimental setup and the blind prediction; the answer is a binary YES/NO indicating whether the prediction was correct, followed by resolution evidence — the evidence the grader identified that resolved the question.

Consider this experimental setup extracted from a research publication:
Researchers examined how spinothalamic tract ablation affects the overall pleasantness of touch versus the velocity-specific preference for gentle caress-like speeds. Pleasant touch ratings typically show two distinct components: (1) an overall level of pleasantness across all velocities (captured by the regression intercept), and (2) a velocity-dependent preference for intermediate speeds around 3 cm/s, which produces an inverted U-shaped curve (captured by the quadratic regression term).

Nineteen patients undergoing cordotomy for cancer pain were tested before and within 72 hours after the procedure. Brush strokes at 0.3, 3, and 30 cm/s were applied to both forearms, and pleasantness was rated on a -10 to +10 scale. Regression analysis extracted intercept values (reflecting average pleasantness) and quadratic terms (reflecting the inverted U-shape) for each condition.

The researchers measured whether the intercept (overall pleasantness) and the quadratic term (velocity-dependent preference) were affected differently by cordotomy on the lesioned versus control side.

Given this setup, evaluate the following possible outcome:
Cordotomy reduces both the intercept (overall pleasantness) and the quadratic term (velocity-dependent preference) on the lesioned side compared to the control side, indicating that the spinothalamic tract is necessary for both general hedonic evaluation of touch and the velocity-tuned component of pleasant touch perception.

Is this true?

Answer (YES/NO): NO